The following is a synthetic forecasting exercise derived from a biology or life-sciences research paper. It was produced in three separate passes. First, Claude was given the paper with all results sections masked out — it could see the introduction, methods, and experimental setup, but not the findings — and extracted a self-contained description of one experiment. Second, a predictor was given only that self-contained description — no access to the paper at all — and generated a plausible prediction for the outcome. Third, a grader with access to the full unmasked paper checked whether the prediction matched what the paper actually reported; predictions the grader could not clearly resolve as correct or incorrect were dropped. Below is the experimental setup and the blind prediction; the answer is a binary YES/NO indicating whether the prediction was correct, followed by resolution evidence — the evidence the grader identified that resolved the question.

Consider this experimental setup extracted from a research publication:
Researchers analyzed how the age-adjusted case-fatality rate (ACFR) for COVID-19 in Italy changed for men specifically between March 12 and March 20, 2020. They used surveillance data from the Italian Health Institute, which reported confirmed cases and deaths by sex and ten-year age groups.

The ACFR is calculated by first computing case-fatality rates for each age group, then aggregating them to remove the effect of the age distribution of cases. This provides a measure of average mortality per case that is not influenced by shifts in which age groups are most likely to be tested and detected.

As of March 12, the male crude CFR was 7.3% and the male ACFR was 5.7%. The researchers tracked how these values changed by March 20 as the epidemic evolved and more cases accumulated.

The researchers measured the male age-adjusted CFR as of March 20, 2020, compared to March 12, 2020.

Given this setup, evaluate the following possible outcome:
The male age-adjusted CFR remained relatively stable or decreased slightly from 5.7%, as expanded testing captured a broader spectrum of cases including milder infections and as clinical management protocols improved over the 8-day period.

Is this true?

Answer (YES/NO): NO